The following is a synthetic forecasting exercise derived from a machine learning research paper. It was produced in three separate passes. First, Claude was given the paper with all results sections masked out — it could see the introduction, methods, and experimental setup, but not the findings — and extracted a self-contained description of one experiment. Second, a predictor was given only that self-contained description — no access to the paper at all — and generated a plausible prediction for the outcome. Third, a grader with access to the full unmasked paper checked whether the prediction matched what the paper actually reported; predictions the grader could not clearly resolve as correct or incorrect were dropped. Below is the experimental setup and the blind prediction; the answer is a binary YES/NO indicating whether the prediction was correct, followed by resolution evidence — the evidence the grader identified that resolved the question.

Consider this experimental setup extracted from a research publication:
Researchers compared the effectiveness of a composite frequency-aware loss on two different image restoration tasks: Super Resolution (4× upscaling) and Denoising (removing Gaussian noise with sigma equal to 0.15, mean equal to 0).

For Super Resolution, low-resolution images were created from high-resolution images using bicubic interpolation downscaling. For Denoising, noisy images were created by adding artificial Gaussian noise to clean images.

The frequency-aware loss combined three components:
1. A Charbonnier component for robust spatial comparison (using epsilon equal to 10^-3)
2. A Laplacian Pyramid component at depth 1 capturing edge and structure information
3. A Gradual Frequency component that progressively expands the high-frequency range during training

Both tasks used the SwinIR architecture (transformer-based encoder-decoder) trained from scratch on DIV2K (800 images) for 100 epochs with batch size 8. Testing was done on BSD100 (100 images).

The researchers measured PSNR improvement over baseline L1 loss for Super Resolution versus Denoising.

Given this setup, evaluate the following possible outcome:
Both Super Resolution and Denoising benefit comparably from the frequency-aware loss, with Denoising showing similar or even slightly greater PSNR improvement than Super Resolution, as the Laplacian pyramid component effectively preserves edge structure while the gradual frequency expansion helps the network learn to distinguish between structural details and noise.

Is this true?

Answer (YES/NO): NO